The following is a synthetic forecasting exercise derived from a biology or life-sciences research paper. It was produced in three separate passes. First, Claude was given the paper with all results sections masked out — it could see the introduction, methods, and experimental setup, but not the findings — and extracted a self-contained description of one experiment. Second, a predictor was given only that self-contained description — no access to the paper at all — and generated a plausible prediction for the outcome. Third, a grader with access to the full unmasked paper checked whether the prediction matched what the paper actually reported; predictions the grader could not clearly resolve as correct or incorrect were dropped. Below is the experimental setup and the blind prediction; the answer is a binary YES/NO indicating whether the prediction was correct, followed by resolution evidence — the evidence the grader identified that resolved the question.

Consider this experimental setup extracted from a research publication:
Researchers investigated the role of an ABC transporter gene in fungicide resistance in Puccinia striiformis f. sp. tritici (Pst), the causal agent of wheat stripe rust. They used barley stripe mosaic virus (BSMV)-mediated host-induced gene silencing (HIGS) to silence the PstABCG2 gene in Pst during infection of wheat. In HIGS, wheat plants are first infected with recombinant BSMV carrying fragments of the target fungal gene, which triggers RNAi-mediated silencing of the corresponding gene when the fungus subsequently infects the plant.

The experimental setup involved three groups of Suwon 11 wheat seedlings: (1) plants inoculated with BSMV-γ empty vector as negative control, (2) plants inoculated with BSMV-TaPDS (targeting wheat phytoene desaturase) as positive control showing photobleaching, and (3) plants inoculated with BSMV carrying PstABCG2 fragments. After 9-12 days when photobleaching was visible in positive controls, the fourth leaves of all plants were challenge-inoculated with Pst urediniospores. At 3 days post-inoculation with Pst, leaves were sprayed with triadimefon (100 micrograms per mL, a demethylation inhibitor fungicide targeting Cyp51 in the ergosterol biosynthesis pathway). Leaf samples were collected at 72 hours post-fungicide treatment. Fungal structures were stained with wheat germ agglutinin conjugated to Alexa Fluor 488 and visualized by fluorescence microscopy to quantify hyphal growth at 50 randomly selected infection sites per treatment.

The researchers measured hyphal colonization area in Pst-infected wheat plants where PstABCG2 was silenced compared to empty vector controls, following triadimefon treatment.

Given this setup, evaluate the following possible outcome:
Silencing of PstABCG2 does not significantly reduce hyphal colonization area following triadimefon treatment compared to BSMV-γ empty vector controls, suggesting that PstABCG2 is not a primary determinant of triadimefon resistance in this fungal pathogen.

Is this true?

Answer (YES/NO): NO